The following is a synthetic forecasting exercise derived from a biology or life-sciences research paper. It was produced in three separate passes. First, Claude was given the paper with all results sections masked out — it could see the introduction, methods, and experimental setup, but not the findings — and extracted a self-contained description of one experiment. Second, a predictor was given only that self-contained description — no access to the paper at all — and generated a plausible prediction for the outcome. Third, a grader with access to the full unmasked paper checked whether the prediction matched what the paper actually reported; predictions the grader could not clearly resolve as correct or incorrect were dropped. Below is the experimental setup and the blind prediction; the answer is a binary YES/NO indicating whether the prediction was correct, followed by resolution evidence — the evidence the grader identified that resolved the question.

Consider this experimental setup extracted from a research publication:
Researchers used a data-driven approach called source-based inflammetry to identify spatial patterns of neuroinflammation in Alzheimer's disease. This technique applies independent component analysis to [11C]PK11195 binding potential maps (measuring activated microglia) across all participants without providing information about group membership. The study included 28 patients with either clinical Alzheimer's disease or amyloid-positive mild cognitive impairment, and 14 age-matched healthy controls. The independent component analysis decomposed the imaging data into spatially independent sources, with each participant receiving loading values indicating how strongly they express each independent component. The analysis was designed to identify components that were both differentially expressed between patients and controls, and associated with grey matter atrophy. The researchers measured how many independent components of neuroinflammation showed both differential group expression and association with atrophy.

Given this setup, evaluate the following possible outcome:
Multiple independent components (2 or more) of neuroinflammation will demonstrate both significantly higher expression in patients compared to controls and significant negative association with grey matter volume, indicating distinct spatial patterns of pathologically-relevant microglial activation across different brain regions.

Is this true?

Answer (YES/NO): NO